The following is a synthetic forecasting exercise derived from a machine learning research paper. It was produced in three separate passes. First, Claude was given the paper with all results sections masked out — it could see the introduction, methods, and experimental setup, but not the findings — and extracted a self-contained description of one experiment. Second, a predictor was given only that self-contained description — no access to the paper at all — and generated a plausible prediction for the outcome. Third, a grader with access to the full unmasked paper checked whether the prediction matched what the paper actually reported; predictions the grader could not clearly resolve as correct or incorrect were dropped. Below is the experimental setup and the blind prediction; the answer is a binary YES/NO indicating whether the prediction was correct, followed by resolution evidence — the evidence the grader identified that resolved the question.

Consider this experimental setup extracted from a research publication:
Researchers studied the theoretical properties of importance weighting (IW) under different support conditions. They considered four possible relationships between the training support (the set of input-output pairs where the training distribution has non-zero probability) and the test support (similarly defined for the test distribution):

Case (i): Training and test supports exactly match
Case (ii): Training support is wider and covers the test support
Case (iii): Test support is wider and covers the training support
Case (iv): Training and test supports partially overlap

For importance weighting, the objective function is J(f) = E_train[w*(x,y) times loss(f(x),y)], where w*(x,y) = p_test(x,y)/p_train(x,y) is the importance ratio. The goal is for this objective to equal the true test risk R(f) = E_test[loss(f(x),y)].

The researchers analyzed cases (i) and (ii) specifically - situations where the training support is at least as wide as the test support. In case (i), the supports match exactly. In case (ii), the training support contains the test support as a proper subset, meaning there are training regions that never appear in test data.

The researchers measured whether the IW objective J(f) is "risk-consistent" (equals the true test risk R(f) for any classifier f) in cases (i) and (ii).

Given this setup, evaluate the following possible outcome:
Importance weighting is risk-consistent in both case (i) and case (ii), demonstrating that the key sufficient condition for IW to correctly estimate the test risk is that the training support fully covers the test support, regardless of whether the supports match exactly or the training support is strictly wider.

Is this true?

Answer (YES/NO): YES